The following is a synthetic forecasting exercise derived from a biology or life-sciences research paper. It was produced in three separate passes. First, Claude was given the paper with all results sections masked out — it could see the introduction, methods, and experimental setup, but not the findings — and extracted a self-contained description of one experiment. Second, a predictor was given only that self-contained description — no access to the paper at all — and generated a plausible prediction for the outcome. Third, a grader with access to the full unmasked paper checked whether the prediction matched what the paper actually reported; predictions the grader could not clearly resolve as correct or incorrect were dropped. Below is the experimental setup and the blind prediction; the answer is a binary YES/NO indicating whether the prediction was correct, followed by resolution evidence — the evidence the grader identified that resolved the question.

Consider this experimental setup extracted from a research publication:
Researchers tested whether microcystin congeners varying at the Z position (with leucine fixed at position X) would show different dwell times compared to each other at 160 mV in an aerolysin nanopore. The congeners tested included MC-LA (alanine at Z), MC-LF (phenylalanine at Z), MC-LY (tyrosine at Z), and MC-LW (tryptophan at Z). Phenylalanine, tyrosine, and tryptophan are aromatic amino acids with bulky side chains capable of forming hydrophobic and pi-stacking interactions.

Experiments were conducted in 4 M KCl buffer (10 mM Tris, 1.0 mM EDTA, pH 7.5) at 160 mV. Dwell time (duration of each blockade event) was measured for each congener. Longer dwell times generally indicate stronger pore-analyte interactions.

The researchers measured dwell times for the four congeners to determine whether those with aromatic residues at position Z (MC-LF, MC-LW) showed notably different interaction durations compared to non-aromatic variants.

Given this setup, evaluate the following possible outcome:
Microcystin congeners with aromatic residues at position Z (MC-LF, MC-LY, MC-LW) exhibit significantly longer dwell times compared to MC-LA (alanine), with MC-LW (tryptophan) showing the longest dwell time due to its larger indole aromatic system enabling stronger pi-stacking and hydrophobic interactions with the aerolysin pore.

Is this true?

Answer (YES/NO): NO